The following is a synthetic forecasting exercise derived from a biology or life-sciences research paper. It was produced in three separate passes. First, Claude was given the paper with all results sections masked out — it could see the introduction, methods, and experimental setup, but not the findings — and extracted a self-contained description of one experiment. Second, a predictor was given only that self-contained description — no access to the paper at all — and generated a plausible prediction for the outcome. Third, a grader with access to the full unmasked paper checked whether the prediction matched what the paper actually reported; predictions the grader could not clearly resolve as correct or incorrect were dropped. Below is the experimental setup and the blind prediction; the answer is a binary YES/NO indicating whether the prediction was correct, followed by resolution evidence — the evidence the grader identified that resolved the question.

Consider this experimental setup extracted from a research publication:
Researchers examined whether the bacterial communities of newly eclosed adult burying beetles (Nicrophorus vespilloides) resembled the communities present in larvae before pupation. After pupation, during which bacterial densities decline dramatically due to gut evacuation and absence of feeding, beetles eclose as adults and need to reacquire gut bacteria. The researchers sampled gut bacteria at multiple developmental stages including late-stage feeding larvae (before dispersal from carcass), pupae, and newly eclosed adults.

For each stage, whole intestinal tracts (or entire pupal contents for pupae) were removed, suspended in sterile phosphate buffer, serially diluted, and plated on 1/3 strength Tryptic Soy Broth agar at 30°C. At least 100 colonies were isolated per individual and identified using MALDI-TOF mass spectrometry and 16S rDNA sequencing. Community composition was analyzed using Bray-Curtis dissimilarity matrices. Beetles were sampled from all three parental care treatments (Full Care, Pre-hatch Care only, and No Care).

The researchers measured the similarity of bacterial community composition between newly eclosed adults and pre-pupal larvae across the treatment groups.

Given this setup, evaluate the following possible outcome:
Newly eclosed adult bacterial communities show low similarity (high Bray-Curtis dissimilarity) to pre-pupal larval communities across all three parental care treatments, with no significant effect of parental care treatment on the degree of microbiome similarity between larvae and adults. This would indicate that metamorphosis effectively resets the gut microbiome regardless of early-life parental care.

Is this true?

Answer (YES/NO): NO